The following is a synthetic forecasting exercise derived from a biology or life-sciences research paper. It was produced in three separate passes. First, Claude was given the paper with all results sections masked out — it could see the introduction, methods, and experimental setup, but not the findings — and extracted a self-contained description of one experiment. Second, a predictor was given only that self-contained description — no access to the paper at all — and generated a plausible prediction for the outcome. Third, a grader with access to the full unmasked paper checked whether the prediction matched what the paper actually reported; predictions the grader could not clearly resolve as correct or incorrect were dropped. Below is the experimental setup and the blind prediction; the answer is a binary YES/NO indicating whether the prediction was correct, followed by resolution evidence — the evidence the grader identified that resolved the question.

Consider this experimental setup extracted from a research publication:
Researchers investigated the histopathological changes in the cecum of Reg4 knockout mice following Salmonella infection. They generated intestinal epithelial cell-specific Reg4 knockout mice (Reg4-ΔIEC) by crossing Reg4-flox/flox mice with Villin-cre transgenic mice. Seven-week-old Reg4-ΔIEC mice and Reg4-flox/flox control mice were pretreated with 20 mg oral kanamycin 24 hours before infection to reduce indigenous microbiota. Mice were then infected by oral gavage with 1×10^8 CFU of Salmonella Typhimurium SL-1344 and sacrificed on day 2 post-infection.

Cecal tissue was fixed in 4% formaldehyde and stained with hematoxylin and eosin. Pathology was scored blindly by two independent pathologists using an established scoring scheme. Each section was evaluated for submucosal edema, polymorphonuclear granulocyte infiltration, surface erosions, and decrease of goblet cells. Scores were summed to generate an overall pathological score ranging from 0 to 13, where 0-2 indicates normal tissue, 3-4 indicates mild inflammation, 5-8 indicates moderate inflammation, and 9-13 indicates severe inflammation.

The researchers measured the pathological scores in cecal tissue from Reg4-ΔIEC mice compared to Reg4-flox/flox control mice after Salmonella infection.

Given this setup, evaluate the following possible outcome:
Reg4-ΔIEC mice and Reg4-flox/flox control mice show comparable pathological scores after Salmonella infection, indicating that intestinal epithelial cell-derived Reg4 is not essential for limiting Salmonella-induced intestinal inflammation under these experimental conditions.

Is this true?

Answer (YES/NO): NO